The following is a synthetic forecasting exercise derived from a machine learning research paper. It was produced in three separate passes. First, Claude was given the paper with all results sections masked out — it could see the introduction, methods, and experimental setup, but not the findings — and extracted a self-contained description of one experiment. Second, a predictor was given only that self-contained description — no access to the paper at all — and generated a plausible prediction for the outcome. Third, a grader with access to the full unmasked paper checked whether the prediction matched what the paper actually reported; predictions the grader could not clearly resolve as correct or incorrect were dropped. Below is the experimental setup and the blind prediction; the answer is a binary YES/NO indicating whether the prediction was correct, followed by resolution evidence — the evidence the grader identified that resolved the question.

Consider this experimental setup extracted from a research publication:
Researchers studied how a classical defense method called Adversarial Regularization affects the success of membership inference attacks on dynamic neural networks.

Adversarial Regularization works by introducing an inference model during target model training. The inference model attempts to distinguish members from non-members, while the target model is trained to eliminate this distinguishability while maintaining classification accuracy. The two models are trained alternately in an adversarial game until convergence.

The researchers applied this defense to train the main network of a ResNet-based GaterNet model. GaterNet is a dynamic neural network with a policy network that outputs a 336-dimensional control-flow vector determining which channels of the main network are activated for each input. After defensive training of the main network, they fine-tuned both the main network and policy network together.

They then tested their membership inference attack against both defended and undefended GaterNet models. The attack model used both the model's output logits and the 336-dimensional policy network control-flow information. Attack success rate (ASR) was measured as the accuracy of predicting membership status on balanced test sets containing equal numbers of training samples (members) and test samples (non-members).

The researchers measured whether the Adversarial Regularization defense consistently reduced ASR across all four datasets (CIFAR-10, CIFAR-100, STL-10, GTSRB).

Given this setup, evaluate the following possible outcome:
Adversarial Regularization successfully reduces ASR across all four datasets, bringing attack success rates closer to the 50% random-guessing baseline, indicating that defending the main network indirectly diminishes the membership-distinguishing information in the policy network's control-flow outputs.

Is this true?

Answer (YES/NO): NO